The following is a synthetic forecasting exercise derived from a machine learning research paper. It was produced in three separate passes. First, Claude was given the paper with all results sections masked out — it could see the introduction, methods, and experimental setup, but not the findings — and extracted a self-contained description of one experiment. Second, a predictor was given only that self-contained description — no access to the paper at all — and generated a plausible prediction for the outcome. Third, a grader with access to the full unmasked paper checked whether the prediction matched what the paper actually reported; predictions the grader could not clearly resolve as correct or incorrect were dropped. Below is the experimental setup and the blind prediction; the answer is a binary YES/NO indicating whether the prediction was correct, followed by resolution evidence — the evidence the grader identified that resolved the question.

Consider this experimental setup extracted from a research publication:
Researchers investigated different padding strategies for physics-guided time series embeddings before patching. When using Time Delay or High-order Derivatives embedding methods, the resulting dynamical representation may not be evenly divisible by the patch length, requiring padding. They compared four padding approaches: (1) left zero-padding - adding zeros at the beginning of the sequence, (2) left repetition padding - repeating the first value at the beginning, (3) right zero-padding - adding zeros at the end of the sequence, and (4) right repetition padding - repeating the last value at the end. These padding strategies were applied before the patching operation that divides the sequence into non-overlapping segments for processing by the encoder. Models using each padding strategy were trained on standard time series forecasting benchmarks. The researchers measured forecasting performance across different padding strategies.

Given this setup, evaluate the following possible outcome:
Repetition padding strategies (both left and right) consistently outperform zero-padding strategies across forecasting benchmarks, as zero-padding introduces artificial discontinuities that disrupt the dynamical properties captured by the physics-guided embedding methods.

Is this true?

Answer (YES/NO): NO